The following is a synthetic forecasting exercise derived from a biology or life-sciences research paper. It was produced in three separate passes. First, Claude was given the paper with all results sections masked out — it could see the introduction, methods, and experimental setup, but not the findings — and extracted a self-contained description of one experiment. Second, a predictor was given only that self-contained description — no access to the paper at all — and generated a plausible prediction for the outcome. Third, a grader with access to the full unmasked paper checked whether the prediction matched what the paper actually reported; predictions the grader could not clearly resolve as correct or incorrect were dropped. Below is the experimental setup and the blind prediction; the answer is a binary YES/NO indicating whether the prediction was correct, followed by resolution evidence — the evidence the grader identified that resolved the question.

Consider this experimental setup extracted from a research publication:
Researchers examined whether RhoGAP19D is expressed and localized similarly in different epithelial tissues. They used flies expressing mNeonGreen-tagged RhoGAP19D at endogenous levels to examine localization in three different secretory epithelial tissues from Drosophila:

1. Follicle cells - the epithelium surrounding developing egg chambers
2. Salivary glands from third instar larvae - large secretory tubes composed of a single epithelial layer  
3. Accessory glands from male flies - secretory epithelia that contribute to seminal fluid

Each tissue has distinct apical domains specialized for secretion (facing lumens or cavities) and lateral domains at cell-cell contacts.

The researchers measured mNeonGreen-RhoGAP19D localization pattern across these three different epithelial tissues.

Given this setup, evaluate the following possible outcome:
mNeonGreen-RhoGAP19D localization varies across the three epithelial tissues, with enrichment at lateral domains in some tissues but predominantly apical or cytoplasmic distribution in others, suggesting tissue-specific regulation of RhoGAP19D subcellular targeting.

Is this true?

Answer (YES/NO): NO